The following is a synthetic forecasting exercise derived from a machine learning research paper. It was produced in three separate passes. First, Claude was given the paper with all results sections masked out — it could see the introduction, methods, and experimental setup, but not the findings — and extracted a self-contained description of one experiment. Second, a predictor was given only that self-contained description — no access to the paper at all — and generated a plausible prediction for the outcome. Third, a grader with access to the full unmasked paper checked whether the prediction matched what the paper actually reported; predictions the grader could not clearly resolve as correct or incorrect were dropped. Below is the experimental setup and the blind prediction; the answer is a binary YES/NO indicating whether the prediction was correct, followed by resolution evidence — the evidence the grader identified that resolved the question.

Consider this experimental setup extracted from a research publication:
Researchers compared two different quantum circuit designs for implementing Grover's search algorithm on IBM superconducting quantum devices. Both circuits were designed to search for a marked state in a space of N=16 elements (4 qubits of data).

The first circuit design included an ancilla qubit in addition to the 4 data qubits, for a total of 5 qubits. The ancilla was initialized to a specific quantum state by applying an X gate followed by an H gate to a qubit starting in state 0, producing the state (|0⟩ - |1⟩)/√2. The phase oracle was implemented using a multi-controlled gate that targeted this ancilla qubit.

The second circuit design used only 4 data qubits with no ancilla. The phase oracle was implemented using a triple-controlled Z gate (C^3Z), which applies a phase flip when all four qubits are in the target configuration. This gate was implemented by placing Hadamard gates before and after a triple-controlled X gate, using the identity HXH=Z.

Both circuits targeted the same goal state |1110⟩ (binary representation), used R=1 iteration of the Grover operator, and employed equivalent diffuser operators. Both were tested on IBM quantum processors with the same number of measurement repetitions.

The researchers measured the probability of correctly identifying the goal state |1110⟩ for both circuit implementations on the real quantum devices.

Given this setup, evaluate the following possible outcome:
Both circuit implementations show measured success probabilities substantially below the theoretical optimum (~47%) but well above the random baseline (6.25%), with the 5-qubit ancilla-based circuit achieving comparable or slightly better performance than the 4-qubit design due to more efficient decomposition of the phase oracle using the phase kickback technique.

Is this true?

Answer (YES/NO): NO